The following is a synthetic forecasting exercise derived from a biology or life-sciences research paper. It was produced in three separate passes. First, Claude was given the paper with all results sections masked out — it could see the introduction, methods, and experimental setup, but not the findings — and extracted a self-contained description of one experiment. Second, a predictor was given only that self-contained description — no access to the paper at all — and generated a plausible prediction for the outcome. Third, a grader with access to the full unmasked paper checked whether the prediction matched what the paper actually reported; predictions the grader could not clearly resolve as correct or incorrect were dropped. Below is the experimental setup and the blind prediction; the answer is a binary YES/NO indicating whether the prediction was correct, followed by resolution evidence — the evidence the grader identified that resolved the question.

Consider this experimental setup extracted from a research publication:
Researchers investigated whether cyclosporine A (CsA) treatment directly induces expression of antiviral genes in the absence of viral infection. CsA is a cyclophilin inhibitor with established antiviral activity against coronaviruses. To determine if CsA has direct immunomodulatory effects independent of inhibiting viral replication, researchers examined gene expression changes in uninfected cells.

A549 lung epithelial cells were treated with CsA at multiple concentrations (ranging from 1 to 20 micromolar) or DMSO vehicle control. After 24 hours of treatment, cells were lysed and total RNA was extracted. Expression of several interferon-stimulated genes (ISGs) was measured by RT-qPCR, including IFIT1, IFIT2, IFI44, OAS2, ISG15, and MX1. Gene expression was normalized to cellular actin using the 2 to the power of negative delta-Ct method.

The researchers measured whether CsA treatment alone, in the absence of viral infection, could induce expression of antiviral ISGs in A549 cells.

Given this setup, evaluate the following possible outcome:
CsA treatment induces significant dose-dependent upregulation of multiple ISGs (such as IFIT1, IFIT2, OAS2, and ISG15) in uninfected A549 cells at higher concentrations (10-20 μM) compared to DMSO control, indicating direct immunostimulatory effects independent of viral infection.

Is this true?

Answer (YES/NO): NO